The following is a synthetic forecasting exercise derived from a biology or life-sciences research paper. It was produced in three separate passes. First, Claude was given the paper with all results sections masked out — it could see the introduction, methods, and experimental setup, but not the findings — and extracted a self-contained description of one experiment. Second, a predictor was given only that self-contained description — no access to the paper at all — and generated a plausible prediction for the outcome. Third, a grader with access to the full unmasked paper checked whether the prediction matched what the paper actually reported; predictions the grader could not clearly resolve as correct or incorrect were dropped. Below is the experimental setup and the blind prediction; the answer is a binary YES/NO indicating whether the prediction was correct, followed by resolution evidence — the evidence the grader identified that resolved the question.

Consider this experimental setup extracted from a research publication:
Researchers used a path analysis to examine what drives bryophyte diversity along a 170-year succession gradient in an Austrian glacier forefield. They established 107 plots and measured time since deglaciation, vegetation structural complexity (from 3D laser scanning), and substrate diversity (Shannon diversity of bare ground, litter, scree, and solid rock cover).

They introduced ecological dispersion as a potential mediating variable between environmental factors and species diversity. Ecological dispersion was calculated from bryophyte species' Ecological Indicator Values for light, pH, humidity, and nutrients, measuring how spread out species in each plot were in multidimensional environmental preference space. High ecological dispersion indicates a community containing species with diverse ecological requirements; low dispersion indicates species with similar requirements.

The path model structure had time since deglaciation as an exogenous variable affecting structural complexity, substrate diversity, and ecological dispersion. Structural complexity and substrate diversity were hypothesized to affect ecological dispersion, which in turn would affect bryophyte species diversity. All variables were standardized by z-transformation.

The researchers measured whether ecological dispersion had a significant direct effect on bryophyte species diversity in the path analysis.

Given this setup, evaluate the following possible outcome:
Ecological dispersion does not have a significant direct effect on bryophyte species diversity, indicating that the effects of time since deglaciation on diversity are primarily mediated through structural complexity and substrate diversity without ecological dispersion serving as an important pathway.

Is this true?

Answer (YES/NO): NO